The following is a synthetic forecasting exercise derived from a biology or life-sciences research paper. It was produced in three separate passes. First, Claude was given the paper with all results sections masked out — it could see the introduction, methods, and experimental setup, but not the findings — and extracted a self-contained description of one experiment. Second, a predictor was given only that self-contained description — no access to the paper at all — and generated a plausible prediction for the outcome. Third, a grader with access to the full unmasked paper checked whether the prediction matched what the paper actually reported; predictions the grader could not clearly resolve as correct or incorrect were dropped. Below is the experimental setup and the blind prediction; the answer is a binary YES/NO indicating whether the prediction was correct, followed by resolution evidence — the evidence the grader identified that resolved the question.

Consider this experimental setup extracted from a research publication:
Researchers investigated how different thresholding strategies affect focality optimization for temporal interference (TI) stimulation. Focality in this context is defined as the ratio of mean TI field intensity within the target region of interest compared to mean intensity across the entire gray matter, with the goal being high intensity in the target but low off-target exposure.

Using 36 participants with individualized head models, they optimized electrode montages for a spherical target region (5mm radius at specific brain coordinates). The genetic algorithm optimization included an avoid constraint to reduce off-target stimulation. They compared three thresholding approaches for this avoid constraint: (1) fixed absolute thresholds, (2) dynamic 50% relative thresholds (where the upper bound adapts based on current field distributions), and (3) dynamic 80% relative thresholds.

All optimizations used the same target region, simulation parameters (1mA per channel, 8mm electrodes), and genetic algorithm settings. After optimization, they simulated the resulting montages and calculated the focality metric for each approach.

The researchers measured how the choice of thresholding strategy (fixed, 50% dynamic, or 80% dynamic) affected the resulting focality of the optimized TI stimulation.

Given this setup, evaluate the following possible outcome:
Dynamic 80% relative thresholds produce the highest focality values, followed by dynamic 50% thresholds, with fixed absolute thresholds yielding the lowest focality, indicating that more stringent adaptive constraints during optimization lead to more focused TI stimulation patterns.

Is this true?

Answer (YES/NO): NO